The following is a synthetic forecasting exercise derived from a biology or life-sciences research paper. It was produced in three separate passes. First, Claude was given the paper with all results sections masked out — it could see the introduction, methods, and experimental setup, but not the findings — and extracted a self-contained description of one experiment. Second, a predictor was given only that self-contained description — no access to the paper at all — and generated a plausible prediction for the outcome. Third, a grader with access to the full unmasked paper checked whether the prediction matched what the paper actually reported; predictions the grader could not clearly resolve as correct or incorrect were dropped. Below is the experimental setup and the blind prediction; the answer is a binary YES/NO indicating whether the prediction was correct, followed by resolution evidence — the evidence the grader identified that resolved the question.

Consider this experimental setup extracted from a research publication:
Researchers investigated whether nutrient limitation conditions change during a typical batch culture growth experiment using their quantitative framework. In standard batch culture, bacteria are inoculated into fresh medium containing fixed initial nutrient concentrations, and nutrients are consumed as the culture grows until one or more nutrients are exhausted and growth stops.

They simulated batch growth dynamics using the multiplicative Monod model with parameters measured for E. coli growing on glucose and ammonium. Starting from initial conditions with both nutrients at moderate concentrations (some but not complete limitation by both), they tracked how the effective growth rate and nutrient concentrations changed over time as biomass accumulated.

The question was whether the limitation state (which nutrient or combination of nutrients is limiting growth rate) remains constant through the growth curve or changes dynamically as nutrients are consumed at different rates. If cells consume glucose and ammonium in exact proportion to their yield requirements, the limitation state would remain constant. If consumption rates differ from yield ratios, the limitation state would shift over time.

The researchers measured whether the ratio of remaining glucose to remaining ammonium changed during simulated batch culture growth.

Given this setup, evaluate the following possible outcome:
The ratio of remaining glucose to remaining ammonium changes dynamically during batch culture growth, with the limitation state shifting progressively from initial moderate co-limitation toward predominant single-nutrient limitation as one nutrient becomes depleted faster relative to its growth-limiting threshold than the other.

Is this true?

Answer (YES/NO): YES